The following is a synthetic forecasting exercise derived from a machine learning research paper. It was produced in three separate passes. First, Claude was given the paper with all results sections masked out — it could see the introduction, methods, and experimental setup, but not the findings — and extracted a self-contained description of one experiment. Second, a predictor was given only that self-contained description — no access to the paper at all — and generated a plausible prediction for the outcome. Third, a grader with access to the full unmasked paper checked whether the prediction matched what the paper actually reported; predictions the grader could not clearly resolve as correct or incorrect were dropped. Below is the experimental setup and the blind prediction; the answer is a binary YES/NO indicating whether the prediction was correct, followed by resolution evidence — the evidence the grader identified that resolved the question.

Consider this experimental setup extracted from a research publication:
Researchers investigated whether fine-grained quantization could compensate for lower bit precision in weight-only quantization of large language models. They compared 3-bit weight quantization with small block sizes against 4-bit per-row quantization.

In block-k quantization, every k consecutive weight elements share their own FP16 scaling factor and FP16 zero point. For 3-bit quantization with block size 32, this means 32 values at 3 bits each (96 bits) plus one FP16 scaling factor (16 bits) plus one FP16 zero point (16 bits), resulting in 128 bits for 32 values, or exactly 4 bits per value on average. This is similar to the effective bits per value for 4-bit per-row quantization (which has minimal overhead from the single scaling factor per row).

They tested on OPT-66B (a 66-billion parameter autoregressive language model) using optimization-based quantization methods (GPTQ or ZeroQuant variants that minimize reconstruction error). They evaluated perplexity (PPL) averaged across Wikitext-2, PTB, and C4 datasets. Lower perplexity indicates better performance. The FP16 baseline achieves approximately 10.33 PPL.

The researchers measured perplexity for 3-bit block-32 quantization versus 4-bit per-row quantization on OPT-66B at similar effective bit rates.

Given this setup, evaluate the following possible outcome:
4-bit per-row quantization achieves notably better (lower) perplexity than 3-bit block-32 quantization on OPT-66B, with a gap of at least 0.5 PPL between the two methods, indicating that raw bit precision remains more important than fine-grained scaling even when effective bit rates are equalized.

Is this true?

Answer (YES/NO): NO